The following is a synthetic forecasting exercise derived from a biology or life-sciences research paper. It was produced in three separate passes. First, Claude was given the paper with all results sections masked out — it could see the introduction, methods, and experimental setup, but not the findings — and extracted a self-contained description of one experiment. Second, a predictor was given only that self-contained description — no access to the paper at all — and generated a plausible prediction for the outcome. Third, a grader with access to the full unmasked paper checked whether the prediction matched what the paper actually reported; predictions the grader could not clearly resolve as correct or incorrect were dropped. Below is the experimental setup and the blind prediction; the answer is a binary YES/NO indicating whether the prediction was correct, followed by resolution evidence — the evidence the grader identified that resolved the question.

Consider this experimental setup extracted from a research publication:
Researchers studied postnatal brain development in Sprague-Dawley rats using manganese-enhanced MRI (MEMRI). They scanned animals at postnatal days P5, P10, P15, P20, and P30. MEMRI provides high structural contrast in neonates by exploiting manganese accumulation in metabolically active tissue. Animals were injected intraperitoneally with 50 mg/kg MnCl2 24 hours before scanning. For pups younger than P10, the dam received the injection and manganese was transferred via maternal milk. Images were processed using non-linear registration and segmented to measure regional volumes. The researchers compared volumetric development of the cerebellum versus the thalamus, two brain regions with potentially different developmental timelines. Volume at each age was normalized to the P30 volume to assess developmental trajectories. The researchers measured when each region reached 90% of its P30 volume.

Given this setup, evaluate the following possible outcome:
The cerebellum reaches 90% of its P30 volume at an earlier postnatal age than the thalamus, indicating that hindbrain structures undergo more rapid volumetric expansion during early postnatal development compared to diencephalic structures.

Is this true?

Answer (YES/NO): NO